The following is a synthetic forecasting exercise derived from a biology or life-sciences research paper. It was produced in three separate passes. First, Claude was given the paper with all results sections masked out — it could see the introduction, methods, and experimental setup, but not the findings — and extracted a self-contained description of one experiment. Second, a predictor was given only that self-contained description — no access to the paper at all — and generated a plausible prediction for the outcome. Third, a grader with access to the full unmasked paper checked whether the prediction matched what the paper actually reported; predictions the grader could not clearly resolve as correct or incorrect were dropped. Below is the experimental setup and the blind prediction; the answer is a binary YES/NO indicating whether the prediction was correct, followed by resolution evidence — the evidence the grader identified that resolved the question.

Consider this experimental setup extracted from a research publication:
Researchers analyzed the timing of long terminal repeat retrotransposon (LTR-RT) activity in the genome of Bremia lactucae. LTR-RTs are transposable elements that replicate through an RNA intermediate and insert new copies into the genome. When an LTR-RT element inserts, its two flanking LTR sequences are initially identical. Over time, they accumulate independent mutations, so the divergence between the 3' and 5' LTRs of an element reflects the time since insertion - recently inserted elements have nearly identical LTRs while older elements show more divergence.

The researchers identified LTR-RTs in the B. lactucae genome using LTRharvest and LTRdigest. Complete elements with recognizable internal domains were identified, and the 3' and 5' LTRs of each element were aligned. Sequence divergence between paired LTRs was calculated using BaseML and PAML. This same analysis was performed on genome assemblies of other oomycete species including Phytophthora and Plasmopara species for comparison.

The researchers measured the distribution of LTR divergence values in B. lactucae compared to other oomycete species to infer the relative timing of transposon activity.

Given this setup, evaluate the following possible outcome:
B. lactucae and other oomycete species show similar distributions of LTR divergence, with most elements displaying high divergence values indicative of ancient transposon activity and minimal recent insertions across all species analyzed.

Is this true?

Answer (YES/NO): NO